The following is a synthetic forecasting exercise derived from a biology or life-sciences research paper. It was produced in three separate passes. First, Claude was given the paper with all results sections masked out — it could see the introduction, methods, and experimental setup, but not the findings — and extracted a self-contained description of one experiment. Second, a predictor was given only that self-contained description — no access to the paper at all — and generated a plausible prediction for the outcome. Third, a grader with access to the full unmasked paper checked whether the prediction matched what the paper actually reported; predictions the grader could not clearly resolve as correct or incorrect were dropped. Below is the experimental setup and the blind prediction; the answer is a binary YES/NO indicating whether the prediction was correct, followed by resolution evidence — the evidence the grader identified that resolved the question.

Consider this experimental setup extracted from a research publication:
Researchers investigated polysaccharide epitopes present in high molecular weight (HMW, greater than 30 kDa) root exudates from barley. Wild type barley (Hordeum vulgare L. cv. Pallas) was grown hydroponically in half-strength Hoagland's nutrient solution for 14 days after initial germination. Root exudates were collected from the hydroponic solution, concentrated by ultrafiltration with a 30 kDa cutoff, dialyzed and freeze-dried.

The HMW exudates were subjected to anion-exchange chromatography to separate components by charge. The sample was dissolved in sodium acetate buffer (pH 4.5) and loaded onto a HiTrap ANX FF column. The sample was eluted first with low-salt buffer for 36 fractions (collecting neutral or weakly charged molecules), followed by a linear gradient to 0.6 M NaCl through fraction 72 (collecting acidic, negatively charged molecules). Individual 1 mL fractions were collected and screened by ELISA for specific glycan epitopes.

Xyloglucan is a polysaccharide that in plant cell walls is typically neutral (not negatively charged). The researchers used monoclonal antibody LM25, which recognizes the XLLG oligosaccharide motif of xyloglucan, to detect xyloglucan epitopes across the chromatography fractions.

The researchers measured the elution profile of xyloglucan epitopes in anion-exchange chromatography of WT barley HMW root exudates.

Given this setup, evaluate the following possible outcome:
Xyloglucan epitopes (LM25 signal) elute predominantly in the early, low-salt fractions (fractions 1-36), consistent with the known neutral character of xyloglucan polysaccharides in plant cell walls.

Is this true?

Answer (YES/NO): YES